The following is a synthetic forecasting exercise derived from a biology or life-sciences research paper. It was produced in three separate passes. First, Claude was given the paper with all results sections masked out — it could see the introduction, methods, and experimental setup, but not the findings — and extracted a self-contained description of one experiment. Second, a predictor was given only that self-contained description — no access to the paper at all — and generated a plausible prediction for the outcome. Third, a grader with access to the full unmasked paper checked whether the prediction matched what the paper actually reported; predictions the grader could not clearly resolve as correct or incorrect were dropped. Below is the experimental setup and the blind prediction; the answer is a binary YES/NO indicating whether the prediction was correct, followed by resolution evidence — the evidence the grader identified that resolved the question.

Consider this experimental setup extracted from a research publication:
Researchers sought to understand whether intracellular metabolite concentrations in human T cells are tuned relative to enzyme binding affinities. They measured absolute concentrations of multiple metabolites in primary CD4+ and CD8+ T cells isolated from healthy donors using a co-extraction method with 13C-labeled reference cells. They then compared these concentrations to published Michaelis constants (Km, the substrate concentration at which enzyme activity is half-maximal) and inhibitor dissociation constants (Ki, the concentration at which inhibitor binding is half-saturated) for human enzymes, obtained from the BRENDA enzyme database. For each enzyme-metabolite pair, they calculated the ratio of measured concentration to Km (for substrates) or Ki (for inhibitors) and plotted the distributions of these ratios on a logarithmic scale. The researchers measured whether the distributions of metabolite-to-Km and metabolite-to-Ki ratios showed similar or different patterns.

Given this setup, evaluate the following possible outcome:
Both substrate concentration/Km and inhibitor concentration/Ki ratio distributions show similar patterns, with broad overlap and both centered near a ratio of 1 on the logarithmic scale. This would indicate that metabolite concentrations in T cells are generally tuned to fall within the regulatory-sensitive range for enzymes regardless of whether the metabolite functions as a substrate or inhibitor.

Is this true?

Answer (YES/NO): NO